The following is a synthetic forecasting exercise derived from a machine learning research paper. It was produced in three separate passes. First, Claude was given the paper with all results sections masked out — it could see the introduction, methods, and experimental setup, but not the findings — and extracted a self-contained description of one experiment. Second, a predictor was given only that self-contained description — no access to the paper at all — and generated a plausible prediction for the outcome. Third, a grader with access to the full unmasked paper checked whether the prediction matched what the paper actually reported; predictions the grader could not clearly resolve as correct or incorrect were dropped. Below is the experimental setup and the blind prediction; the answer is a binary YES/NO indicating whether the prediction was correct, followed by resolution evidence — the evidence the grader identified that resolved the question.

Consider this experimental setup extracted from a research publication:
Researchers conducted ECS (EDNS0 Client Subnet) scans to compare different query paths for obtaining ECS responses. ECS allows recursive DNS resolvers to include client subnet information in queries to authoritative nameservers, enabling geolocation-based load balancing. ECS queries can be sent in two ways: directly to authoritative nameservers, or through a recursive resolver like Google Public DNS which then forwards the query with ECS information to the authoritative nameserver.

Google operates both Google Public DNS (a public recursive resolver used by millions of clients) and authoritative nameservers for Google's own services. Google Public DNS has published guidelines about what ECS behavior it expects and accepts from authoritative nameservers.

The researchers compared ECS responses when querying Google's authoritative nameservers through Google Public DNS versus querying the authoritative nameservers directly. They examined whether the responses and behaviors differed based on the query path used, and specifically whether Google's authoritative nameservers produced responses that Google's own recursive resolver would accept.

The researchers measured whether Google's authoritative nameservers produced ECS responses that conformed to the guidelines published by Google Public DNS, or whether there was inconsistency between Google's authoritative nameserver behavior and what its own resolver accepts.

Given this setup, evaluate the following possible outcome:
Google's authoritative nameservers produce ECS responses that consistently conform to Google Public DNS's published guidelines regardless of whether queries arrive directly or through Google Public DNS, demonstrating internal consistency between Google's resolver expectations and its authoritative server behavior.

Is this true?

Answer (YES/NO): NO